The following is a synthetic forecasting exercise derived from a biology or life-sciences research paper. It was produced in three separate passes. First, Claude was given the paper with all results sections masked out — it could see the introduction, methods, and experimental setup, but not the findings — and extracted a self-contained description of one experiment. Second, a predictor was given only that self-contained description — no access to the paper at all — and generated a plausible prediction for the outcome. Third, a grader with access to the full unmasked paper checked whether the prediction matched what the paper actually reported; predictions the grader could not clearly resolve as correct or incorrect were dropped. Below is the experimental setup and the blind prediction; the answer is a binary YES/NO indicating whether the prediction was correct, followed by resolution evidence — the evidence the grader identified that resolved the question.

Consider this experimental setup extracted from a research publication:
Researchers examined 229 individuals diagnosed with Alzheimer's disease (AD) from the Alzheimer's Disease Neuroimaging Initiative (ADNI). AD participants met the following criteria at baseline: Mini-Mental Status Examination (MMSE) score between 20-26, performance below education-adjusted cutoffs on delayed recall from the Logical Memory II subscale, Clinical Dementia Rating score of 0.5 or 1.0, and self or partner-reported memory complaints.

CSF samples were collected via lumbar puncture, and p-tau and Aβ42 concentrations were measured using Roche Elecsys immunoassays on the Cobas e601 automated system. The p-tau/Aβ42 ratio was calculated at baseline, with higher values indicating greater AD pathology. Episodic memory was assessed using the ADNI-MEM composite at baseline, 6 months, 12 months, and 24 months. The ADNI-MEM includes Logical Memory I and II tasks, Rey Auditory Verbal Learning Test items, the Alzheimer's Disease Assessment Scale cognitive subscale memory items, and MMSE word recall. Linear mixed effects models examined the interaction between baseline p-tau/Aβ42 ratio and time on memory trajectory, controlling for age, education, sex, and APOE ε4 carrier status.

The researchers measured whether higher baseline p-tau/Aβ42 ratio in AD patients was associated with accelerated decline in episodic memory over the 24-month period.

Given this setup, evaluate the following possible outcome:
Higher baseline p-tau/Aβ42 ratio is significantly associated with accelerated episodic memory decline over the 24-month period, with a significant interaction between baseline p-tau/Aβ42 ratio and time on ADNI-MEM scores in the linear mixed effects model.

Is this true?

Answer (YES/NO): YES